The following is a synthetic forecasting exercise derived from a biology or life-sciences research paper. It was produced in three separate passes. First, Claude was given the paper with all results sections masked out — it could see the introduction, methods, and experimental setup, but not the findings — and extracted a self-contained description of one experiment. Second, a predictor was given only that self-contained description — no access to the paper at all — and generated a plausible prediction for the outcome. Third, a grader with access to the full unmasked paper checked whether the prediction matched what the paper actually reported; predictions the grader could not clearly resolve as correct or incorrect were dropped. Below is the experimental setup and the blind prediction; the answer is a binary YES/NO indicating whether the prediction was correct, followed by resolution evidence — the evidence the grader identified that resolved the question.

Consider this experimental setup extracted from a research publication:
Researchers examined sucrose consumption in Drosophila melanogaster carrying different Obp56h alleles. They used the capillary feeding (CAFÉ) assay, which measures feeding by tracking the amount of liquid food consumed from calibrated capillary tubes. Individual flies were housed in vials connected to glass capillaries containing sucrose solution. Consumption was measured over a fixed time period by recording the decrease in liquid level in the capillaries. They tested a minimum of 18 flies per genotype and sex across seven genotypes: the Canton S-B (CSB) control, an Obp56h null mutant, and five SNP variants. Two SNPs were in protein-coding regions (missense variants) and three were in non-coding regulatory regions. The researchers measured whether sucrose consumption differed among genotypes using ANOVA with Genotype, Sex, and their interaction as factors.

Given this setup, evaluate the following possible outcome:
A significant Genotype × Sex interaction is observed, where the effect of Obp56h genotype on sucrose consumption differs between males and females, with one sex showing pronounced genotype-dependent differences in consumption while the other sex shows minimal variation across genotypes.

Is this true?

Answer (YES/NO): YES